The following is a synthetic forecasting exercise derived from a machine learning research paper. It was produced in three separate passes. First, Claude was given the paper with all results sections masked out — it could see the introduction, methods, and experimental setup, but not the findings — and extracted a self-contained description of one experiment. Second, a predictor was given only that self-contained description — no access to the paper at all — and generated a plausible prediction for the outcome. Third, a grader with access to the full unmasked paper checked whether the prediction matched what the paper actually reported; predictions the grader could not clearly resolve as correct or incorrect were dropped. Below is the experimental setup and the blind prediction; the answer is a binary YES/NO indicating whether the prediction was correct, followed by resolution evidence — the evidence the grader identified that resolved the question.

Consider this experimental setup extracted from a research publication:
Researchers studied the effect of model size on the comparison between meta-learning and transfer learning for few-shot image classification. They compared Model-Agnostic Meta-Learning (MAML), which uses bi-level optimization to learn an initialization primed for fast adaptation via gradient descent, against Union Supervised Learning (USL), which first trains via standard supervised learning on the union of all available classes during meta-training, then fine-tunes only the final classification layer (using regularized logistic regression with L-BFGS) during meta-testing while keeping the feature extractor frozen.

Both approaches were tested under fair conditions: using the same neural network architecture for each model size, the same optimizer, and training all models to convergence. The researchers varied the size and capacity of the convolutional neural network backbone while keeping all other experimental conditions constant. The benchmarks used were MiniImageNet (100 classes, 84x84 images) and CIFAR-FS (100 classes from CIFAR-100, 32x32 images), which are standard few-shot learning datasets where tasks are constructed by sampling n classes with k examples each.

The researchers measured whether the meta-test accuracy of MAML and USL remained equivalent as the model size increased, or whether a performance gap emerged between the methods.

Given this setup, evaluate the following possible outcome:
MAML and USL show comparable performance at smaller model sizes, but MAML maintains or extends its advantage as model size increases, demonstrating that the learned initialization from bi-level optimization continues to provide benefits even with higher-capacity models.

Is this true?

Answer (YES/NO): NO